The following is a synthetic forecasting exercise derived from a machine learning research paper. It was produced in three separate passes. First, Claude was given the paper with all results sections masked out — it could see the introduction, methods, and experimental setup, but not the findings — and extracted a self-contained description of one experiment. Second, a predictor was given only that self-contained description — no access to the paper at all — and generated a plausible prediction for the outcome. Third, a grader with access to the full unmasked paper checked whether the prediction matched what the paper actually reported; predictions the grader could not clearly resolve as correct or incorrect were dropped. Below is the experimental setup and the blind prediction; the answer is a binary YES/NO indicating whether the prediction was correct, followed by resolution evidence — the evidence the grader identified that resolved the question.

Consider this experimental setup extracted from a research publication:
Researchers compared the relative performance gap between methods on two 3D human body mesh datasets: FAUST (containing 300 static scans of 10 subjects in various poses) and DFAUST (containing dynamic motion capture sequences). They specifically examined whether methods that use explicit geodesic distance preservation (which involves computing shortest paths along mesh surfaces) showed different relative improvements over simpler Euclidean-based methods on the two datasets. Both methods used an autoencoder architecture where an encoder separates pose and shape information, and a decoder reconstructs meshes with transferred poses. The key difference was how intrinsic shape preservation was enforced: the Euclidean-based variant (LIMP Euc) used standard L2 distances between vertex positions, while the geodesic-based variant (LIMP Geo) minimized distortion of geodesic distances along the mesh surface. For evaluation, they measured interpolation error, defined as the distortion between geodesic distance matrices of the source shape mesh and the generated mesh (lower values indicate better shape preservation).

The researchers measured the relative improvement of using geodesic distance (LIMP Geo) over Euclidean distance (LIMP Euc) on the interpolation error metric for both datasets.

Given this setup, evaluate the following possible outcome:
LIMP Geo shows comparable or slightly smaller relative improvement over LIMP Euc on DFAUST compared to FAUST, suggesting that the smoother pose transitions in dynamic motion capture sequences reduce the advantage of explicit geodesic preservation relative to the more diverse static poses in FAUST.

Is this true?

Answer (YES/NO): NO